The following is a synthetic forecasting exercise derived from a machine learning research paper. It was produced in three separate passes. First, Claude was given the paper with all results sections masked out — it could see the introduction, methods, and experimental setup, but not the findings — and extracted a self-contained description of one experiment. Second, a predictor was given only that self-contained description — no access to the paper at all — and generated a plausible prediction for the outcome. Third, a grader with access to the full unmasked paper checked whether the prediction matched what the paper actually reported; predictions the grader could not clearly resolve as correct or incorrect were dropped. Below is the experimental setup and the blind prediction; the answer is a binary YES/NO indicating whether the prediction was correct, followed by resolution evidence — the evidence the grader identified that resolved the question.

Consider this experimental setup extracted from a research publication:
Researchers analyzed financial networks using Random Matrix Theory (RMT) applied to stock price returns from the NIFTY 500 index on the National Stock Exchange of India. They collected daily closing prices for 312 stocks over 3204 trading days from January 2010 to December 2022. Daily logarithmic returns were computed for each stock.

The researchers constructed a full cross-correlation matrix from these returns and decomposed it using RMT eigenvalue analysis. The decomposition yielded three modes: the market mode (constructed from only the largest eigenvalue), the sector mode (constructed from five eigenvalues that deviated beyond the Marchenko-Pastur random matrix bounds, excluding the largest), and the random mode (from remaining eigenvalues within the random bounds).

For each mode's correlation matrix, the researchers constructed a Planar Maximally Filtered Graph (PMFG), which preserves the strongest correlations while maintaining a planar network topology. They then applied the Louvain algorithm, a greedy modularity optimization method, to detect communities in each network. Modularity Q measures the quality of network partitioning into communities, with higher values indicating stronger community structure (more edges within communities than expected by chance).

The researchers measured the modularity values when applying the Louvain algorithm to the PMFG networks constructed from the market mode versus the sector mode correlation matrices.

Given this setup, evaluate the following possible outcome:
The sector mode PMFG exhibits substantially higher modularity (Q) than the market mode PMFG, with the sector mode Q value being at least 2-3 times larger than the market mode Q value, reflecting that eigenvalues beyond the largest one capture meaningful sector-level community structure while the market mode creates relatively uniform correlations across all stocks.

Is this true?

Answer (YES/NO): YES